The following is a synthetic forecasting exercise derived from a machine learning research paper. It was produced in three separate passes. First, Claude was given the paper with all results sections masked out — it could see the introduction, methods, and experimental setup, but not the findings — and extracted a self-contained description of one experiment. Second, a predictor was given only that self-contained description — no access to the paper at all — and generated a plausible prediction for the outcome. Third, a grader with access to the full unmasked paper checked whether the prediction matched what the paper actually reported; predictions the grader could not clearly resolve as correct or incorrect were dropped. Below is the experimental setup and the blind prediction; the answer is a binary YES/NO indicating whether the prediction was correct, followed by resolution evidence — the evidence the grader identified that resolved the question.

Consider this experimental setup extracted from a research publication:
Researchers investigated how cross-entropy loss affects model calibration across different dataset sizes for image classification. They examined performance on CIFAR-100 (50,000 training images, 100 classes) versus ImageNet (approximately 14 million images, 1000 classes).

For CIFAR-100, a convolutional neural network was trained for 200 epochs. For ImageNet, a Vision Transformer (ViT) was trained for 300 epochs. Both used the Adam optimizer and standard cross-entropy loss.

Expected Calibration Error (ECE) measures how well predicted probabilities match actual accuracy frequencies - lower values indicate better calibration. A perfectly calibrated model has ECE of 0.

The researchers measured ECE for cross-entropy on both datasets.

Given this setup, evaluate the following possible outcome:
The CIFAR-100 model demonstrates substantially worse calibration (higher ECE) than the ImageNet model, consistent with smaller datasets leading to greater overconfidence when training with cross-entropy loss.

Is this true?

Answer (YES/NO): YES